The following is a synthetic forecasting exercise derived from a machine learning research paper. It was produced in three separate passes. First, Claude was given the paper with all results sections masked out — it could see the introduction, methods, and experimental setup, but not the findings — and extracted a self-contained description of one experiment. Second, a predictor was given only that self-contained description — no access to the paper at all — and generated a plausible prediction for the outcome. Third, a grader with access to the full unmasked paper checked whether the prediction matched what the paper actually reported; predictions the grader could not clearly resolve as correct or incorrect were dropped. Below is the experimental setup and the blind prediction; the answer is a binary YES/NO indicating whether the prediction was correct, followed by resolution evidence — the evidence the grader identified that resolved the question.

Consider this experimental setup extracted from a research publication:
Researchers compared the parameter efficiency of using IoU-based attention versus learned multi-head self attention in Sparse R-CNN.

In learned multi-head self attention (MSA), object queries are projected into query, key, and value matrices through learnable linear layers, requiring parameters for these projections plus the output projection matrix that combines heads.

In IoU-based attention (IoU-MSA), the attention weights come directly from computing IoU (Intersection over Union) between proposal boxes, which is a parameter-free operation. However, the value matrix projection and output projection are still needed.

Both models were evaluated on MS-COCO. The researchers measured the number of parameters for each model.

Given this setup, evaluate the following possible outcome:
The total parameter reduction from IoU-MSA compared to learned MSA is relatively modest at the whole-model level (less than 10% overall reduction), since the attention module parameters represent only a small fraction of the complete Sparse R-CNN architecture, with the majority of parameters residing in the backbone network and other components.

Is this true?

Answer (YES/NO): YES